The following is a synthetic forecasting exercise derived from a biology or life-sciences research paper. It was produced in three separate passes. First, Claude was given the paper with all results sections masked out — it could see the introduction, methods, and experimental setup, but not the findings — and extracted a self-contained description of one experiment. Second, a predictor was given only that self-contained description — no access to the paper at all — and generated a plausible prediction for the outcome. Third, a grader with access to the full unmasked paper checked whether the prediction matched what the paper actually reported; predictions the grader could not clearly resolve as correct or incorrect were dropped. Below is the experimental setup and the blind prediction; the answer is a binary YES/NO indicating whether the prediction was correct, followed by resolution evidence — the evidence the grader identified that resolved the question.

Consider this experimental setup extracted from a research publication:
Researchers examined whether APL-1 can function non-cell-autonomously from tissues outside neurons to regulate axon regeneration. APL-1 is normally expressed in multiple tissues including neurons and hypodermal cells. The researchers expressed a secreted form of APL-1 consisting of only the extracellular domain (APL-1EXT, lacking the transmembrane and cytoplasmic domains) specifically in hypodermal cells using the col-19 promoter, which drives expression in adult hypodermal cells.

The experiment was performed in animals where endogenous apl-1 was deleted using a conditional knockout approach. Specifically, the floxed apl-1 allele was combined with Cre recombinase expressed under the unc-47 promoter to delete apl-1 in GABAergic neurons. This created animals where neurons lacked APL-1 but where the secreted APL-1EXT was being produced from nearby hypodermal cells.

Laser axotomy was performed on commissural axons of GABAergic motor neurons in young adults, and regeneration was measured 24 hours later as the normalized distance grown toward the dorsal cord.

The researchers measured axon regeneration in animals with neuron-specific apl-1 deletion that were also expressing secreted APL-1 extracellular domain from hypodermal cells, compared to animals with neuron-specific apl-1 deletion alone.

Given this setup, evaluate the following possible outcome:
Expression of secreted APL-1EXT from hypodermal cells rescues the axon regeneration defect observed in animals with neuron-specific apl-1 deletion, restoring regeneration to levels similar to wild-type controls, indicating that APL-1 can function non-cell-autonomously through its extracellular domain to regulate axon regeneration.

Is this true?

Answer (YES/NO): NO